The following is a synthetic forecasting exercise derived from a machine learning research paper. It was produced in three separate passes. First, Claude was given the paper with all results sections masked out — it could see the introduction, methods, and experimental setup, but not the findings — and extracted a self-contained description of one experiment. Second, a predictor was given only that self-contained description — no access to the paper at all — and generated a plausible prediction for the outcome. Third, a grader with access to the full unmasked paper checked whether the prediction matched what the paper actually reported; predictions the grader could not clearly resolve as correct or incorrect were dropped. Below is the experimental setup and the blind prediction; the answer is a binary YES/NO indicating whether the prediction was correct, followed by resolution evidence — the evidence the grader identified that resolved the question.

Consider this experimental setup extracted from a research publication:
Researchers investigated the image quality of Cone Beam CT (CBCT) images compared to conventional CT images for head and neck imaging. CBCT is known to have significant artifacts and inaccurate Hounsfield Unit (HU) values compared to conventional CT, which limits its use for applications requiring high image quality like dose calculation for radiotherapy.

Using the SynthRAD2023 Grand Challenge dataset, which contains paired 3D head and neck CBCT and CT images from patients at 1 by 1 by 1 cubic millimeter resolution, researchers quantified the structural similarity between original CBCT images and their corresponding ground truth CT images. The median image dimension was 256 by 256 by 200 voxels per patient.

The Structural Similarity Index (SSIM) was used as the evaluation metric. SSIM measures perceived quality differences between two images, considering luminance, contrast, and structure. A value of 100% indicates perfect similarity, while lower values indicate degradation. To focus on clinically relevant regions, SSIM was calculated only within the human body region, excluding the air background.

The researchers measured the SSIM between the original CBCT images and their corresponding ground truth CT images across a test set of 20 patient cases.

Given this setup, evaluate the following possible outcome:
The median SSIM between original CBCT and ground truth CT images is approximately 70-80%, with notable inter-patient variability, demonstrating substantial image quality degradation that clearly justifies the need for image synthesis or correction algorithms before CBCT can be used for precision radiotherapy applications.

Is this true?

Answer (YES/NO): YES